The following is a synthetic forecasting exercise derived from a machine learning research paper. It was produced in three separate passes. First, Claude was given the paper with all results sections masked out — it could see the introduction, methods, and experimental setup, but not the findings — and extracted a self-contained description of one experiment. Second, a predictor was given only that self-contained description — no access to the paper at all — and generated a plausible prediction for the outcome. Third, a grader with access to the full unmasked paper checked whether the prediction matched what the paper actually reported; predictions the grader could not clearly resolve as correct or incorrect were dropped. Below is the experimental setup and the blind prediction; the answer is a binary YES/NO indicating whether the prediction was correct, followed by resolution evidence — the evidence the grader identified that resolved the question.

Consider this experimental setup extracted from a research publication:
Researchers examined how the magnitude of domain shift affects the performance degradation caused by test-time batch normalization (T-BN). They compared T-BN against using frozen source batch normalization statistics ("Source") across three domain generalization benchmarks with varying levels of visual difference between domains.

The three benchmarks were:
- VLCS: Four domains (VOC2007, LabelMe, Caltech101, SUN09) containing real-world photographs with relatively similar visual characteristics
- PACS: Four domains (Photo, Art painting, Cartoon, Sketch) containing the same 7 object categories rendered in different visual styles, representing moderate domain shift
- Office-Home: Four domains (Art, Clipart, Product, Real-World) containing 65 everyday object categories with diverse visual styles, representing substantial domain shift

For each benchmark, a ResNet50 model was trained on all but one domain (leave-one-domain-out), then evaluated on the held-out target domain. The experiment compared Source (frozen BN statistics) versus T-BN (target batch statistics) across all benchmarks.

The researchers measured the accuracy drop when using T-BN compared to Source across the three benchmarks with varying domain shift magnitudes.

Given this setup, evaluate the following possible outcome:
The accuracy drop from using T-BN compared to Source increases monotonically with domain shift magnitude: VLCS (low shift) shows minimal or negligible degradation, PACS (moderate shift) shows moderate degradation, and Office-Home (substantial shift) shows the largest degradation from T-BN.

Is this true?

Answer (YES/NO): NO